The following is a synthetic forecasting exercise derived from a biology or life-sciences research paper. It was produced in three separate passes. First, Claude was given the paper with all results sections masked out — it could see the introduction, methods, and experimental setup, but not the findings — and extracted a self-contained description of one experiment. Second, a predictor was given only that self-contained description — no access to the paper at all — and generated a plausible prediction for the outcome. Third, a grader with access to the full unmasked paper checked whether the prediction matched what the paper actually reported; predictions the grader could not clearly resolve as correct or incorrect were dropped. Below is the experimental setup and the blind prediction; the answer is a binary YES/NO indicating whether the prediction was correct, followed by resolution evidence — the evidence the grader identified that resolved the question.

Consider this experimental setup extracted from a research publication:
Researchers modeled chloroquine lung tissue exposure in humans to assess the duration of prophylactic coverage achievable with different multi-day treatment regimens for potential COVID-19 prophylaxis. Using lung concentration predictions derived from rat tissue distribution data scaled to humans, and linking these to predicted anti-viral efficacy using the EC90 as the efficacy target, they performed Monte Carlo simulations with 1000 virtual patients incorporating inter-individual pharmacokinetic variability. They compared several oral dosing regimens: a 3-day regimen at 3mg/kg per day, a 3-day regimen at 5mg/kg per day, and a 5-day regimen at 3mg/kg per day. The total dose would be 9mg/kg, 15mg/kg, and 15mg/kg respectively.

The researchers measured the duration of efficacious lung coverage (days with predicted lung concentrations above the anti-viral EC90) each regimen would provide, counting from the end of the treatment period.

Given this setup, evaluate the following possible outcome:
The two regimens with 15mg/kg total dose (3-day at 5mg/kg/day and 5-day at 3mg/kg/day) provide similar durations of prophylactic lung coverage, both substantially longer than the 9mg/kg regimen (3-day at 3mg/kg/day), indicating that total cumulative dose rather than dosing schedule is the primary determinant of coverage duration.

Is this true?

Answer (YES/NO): YES